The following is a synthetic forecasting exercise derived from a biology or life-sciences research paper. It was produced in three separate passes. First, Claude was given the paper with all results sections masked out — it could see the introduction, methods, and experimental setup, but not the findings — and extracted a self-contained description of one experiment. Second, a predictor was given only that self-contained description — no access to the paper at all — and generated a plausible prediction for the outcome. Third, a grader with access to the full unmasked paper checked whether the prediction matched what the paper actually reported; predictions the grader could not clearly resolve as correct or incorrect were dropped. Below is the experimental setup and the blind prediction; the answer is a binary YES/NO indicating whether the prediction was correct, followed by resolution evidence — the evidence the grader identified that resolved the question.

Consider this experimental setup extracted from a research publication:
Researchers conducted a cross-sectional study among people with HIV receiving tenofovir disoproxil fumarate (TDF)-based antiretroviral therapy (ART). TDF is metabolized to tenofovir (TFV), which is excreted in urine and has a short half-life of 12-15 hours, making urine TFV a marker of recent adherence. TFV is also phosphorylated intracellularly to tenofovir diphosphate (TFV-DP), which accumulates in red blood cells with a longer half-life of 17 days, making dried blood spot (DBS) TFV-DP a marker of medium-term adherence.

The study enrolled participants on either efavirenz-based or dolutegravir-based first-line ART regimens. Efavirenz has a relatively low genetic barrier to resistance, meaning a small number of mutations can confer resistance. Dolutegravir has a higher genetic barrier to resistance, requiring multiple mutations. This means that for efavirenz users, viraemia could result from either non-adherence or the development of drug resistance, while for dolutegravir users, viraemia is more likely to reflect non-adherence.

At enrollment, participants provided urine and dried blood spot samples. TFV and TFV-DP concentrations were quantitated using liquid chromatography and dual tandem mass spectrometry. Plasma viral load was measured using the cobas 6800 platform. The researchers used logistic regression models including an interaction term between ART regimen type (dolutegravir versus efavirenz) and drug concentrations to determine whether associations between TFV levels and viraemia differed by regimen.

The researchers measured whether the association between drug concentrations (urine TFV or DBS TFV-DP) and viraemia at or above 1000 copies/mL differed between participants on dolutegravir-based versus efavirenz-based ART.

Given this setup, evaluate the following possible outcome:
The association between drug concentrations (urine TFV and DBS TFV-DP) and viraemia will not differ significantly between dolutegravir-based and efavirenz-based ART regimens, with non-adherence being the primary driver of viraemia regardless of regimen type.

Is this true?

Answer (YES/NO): NO